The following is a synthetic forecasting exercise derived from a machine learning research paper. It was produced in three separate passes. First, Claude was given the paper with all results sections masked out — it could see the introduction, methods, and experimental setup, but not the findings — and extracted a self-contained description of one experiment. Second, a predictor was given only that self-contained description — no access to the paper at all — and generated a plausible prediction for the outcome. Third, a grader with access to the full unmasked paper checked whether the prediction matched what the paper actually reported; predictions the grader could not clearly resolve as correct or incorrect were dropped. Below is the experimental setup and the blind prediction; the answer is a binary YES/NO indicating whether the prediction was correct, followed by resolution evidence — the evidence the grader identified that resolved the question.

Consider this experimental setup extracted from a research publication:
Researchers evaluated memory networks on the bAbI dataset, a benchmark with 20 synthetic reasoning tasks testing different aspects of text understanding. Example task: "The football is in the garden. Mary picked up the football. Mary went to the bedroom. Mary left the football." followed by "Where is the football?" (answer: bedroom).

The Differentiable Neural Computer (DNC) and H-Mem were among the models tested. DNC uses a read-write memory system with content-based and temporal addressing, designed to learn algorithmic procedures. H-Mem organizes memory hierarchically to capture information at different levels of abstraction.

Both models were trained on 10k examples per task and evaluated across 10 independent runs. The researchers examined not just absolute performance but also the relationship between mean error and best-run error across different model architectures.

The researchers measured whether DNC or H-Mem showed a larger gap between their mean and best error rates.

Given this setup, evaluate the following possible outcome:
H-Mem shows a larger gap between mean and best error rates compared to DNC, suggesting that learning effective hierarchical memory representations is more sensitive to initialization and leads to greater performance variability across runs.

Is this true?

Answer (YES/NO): NO